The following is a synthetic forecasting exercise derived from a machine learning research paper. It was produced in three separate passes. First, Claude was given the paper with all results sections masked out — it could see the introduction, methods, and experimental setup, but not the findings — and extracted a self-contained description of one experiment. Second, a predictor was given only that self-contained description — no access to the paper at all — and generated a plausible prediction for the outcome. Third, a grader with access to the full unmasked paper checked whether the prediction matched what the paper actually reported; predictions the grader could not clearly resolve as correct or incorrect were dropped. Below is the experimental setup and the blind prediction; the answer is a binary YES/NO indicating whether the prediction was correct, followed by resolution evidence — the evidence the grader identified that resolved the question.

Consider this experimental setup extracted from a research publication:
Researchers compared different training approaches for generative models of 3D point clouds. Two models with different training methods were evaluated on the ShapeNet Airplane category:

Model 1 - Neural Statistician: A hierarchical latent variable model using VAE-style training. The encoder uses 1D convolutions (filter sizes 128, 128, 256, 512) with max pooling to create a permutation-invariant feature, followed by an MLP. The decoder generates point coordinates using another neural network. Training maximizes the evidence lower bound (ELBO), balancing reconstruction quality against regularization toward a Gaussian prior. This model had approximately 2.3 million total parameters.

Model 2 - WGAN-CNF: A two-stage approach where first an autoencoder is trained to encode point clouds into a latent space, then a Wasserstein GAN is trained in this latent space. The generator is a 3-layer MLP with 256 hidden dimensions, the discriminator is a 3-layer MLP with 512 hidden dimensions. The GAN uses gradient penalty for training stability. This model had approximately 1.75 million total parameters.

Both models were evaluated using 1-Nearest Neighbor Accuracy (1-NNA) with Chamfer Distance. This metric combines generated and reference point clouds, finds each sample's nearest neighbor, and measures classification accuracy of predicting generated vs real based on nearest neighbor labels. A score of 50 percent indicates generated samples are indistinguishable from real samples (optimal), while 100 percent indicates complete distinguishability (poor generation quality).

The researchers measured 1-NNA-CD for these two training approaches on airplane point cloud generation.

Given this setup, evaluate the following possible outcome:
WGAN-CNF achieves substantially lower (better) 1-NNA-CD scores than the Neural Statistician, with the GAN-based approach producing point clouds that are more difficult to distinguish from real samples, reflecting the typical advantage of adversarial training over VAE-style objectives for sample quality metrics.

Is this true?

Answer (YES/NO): YES